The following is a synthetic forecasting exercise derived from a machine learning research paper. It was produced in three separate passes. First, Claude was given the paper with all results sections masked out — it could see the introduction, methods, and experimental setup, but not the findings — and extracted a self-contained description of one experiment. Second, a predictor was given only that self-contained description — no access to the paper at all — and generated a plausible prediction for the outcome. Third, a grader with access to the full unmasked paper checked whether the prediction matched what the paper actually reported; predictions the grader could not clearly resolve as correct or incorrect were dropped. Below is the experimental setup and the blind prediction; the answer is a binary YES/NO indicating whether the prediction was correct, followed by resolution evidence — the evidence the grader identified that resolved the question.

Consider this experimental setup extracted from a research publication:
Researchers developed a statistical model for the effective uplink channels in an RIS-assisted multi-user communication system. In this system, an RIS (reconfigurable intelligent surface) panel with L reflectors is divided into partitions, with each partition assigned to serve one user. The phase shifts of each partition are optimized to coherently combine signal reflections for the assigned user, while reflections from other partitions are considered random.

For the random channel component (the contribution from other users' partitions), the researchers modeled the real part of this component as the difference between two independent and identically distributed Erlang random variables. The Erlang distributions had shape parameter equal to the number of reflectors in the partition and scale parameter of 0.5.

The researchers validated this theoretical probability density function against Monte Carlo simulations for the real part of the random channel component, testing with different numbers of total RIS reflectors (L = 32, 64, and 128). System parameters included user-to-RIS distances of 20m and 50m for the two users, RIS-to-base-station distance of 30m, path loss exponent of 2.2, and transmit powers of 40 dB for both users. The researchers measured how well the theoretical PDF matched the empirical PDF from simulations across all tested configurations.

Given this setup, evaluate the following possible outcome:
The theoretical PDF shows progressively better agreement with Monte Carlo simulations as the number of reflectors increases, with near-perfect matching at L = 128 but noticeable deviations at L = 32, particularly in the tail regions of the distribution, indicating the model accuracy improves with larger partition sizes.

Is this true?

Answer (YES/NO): NO